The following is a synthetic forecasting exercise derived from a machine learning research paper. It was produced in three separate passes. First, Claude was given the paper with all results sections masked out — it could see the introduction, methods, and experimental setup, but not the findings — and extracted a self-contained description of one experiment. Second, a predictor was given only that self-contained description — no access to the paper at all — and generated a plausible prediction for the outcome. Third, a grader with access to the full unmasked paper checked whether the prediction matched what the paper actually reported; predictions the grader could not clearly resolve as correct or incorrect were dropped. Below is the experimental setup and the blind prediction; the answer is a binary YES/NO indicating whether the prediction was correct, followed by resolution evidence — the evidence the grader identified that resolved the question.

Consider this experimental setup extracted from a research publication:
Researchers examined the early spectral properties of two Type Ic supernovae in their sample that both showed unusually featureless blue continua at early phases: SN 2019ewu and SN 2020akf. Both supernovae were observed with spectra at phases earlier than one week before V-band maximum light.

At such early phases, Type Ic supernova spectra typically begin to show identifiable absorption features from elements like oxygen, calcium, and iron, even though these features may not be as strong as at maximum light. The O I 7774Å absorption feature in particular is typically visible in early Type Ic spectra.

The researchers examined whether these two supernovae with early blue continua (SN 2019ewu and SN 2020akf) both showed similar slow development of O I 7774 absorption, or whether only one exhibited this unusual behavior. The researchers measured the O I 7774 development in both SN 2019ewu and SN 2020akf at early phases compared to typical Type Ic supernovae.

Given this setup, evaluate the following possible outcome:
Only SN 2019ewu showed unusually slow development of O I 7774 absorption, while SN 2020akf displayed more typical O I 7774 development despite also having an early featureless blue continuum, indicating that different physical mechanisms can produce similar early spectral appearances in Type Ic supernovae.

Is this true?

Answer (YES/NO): YES